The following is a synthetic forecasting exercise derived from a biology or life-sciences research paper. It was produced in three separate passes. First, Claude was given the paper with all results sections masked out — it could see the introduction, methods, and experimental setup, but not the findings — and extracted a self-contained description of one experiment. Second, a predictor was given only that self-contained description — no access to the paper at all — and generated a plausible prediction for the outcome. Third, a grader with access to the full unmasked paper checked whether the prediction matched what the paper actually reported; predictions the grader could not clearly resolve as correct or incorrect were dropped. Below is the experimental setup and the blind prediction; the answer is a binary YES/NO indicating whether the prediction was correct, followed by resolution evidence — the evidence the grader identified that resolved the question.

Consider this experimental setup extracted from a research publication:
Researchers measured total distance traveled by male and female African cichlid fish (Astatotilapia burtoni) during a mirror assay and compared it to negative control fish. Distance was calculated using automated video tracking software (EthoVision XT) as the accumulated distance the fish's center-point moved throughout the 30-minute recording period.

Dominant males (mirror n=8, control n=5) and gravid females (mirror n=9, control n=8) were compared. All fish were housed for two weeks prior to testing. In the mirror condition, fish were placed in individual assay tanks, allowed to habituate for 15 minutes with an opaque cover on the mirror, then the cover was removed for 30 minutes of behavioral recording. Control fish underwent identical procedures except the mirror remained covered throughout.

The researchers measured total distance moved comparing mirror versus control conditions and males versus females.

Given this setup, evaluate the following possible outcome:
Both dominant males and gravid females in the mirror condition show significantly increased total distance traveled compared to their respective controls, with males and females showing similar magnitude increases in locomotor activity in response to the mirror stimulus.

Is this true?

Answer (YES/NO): NO